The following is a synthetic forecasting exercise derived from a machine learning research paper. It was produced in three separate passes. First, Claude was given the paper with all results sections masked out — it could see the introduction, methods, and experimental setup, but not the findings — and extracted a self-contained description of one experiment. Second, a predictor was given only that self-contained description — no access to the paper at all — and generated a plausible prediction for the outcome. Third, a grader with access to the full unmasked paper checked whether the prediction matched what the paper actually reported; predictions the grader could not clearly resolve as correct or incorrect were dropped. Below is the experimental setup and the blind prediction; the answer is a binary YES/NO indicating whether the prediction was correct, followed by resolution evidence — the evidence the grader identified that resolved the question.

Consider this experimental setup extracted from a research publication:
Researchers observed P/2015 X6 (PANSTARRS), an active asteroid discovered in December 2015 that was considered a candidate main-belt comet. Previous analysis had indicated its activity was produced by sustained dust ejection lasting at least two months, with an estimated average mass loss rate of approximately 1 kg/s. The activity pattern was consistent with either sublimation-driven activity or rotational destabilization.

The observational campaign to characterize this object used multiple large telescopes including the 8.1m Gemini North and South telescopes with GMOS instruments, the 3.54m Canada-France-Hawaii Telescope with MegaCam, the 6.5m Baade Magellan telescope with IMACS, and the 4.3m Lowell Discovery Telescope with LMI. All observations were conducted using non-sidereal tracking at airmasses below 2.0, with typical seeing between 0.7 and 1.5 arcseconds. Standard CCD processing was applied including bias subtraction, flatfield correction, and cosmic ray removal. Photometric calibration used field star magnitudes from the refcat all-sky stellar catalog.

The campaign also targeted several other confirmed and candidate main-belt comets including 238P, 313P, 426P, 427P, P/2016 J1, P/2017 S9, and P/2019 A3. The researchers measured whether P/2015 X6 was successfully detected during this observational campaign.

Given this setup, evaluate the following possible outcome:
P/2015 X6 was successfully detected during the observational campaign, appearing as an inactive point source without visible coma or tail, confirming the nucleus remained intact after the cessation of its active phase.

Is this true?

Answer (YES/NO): NO